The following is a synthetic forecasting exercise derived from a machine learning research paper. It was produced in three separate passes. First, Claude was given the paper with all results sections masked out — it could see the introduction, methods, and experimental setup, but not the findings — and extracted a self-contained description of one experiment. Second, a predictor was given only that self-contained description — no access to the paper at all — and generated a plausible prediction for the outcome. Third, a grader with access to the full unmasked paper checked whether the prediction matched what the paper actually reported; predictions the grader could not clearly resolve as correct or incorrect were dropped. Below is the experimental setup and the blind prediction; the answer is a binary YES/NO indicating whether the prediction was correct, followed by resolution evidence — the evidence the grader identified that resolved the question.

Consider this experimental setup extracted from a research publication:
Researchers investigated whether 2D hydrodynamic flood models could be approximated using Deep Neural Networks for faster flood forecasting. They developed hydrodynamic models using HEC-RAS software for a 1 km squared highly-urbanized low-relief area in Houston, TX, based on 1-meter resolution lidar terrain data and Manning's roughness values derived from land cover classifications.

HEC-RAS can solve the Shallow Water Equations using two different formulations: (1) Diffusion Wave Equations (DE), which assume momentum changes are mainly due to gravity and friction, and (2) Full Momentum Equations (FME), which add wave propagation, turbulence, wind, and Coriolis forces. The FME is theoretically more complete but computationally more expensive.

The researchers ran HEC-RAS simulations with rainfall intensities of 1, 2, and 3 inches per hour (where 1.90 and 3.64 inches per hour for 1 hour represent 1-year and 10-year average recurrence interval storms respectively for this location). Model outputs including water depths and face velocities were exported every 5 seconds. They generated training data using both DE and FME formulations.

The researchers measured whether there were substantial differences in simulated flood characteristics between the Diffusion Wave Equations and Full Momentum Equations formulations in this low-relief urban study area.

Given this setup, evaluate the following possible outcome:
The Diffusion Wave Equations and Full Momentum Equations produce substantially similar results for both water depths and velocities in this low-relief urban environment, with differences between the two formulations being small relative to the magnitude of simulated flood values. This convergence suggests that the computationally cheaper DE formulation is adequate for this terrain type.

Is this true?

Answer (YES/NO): YES